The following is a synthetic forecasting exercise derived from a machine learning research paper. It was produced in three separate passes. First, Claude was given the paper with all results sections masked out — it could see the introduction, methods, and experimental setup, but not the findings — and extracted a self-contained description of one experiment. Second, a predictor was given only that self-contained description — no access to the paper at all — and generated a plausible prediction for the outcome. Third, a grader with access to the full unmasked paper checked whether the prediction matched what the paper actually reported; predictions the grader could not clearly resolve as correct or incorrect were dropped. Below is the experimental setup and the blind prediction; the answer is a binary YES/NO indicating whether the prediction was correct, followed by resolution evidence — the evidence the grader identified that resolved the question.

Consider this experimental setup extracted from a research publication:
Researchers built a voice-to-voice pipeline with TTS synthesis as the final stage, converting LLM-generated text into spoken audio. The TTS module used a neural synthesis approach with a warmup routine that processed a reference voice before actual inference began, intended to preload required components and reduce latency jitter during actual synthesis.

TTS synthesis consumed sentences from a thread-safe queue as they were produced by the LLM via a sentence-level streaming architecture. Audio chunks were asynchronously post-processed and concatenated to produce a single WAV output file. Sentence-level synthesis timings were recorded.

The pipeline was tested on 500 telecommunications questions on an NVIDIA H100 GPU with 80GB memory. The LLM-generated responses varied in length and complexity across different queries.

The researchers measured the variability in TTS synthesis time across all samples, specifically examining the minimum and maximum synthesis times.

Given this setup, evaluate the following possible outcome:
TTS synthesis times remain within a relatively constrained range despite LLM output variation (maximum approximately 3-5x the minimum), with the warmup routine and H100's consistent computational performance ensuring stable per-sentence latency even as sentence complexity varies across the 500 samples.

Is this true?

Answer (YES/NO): NO